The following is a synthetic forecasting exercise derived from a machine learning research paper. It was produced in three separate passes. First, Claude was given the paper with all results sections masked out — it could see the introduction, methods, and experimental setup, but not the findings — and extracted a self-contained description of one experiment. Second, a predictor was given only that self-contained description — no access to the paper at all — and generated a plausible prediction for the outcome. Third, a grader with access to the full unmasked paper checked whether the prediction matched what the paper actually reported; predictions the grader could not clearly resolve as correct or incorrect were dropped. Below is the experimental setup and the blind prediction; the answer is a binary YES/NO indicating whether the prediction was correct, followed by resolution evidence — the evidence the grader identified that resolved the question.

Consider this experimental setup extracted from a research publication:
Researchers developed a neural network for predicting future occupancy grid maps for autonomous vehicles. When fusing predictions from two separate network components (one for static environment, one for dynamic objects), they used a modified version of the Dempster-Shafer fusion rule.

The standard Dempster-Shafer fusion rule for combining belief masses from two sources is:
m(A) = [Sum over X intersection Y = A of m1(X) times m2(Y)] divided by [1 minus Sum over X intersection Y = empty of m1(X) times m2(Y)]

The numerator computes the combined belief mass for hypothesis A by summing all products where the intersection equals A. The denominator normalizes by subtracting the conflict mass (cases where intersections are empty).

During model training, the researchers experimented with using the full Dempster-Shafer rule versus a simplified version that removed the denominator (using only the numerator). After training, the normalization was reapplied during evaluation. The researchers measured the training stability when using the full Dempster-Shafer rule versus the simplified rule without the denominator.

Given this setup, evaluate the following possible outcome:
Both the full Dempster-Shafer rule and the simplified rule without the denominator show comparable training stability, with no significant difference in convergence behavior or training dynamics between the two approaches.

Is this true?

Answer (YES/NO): NO